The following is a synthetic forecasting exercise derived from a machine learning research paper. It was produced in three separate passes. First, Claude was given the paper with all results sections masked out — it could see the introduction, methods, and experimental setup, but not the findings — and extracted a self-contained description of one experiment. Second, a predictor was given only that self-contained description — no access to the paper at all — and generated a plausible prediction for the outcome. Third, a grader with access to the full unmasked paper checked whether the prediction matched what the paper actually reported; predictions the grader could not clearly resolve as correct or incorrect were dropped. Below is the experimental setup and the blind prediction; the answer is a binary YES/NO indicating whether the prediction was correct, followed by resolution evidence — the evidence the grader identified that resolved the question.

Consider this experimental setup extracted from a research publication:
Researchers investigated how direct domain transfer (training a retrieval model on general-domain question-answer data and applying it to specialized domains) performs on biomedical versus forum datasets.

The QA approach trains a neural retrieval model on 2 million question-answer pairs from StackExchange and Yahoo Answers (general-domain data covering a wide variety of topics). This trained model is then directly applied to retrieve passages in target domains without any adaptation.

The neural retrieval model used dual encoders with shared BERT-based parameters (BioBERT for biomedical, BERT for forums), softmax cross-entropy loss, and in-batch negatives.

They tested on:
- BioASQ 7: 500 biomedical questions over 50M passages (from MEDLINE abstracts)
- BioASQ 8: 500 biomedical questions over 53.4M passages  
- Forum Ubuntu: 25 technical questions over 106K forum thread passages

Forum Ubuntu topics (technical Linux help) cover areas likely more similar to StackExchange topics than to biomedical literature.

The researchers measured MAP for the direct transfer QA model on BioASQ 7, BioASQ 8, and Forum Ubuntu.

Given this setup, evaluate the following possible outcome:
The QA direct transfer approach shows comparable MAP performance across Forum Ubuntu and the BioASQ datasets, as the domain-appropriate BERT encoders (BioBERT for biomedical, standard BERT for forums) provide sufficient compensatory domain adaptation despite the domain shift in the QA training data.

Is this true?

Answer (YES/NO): NO